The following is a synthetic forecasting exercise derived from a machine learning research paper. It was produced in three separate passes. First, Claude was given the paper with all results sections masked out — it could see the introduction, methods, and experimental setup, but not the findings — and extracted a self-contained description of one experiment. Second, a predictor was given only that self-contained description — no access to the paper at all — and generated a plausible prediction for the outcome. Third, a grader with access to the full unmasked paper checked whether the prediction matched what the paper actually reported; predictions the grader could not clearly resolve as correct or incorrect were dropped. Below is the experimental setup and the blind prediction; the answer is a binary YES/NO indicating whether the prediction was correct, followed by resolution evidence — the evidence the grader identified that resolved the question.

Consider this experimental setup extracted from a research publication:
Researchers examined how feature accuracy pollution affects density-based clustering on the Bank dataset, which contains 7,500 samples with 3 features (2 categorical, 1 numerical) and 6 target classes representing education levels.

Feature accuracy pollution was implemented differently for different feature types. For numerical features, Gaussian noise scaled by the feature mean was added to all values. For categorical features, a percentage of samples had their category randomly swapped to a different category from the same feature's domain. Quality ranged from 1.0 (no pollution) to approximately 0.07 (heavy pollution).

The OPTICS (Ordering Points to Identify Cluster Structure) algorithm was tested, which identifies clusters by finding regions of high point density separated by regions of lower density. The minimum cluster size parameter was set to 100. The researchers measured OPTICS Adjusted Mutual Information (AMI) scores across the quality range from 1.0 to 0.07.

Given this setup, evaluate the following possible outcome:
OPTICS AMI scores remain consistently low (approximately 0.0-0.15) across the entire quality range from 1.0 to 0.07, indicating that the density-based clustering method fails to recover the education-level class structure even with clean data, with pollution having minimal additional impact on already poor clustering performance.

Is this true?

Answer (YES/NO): NO